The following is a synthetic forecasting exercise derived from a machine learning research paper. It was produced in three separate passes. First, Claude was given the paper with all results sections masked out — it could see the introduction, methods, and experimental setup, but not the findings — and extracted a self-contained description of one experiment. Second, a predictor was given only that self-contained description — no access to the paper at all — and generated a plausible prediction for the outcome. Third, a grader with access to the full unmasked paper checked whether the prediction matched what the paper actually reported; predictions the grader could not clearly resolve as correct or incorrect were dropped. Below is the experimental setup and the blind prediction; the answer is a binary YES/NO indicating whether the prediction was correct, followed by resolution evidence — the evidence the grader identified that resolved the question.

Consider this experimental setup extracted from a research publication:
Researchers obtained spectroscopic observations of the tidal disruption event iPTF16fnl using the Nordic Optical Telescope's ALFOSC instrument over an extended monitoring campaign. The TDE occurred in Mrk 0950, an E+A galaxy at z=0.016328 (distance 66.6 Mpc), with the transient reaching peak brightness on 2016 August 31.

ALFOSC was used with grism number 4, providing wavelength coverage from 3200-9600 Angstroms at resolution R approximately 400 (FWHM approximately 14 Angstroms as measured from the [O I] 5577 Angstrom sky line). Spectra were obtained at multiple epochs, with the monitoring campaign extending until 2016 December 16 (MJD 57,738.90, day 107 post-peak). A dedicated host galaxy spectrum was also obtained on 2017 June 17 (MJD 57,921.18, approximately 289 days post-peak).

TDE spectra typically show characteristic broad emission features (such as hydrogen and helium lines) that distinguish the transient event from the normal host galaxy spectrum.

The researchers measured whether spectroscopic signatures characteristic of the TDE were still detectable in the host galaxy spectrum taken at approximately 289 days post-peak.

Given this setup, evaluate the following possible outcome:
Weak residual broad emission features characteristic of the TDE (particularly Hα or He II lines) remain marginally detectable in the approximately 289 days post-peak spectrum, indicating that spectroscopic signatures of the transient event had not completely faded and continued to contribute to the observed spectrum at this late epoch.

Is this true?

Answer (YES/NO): NO